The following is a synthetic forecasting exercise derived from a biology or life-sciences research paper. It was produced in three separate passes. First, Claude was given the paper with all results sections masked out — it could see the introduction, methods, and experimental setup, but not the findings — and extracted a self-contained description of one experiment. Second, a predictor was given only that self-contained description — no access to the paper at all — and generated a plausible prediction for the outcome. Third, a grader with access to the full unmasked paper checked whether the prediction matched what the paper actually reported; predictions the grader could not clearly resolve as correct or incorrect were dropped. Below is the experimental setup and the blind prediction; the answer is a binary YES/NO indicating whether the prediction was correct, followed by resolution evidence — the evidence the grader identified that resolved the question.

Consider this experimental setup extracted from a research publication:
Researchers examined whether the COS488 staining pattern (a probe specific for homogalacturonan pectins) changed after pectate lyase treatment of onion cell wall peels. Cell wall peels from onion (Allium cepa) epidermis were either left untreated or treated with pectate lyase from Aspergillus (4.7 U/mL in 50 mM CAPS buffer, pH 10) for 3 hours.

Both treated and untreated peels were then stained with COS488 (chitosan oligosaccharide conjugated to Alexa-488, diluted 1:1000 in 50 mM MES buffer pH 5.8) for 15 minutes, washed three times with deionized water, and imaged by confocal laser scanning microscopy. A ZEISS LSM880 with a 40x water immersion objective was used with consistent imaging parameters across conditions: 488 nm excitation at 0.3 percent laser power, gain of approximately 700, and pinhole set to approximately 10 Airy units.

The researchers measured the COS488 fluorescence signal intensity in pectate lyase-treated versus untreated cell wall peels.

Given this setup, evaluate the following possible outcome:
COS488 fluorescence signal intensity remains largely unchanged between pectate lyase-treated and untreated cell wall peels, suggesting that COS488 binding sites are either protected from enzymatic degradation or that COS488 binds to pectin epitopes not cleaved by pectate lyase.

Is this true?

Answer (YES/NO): NO